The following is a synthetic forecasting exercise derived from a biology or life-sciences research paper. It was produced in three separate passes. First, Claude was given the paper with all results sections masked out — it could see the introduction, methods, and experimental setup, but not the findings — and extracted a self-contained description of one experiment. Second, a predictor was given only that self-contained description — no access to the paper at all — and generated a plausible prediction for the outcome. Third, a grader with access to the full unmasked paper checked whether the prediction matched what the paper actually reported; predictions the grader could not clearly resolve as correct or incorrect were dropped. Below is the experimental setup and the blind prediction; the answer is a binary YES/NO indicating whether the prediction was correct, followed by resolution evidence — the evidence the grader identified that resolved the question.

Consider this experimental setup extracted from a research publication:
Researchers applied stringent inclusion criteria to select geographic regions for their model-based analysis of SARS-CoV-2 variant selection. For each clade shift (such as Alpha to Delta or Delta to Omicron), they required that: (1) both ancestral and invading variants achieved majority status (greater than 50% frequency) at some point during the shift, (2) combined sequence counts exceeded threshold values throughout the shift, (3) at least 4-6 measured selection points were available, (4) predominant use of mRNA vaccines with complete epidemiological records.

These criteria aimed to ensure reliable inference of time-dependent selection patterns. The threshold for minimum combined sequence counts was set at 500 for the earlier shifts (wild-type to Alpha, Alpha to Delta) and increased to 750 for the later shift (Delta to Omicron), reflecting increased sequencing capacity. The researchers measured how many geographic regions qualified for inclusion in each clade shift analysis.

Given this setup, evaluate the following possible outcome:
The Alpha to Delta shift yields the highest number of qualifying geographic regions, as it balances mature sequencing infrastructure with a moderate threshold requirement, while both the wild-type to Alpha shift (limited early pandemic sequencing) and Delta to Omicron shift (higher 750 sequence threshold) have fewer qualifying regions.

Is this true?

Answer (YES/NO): YES